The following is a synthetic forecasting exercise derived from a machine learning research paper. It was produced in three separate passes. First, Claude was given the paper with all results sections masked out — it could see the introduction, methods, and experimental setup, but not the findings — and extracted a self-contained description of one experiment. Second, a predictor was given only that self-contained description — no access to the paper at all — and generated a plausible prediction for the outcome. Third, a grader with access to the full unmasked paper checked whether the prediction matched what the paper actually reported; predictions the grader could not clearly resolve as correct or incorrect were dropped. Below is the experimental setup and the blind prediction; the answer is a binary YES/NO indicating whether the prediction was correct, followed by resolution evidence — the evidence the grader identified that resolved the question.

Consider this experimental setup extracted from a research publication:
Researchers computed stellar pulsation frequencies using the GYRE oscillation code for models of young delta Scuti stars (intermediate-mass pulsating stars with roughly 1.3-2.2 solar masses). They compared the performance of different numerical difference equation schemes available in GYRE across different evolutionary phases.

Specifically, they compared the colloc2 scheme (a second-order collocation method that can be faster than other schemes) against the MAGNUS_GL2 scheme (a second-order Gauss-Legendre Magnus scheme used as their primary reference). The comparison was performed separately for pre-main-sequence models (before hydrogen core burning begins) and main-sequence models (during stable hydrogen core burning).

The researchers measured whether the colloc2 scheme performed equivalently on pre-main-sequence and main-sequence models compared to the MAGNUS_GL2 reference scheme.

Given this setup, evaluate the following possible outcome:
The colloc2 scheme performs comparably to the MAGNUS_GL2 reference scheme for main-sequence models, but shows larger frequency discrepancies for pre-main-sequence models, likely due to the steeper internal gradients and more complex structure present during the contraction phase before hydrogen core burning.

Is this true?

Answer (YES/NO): NO